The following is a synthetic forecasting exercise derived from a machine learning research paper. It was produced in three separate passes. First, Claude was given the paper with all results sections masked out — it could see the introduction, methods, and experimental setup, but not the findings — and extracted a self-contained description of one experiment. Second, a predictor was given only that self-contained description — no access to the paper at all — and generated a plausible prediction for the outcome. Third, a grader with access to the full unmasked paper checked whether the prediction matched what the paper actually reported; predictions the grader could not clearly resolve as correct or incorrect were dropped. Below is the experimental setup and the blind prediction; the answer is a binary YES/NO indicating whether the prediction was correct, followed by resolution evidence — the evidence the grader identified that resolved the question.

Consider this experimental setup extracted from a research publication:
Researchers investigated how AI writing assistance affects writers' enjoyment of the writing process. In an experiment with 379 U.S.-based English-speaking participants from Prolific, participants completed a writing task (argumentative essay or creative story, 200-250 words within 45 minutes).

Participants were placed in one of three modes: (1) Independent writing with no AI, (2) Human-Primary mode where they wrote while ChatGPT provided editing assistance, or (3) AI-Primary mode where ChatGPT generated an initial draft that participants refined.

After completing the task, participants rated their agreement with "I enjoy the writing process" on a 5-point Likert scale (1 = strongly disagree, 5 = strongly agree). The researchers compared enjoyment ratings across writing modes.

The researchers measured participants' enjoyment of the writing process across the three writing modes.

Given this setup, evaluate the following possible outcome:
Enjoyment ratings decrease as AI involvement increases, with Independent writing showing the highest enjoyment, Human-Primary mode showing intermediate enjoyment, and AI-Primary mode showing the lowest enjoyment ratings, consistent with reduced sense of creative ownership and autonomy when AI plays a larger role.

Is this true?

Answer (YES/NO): NO